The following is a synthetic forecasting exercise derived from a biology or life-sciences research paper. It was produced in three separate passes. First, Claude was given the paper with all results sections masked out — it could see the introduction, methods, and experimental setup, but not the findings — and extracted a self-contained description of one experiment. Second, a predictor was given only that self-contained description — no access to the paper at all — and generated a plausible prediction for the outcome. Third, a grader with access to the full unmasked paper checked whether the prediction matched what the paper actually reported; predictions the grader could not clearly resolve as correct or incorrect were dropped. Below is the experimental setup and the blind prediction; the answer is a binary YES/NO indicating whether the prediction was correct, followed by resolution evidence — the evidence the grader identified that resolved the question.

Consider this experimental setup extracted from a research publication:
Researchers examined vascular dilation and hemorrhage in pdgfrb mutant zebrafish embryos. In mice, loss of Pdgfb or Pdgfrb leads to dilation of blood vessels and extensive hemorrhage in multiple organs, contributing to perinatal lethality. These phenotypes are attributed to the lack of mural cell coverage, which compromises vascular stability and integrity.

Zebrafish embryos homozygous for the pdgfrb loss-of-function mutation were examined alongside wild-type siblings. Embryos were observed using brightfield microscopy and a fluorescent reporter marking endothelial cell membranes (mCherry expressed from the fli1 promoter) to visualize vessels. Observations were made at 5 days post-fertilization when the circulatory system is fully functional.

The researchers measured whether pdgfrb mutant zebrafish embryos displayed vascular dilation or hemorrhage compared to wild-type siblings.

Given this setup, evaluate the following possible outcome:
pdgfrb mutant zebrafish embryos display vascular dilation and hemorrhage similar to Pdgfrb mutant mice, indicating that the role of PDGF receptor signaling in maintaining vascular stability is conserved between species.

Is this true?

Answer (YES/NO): NO